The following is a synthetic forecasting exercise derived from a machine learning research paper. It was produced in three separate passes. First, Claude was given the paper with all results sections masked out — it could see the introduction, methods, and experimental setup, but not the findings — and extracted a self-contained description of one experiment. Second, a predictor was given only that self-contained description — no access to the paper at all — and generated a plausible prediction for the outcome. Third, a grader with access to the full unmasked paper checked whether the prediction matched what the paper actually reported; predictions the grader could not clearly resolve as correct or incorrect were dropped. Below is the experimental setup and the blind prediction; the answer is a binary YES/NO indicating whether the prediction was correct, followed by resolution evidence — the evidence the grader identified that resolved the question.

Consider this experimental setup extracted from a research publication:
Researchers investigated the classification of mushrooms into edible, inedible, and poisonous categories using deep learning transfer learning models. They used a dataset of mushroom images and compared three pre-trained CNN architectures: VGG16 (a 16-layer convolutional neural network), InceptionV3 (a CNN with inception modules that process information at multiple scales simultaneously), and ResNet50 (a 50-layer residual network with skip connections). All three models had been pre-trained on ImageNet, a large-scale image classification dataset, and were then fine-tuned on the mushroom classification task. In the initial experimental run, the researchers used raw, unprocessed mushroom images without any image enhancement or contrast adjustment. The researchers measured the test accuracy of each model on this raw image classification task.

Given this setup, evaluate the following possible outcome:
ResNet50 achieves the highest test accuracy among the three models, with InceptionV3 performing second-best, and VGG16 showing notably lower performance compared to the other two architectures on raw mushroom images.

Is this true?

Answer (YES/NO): NO